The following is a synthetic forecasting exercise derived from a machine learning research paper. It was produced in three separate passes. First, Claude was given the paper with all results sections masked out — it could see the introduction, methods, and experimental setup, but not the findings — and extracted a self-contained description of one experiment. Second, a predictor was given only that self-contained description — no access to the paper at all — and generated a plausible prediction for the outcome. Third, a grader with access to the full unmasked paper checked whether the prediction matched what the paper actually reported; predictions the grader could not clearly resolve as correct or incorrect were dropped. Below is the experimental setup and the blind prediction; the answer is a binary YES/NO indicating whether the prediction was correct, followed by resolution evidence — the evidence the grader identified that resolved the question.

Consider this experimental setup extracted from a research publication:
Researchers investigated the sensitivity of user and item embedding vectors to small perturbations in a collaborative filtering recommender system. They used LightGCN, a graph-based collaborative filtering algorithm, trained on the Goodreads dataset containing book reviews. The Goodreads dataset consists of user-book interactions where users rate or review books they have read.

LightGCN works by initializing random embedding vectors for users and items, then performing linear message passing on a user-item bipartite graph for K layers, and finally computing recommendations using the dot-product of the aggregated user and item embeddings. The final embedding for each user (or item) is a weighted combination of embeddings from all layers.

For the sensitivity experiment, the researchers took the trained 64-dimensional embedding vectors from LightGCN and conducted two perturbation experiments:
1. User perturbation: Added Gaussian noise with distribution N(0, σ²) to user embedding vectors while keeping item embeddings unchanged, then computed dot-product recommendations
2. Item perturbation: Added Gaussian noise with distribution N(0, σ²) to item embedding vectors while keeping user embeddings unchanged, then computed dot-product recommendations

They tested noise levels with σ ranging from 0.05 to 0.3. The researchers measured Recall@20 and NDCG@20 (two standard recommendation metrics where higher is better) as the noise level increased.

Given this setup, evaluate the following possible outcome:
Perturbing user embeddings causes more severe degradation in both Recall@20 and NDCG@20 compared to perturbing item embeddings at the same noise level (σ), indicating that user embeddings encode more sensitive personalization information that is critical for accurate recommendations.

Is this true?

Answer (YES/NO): NO